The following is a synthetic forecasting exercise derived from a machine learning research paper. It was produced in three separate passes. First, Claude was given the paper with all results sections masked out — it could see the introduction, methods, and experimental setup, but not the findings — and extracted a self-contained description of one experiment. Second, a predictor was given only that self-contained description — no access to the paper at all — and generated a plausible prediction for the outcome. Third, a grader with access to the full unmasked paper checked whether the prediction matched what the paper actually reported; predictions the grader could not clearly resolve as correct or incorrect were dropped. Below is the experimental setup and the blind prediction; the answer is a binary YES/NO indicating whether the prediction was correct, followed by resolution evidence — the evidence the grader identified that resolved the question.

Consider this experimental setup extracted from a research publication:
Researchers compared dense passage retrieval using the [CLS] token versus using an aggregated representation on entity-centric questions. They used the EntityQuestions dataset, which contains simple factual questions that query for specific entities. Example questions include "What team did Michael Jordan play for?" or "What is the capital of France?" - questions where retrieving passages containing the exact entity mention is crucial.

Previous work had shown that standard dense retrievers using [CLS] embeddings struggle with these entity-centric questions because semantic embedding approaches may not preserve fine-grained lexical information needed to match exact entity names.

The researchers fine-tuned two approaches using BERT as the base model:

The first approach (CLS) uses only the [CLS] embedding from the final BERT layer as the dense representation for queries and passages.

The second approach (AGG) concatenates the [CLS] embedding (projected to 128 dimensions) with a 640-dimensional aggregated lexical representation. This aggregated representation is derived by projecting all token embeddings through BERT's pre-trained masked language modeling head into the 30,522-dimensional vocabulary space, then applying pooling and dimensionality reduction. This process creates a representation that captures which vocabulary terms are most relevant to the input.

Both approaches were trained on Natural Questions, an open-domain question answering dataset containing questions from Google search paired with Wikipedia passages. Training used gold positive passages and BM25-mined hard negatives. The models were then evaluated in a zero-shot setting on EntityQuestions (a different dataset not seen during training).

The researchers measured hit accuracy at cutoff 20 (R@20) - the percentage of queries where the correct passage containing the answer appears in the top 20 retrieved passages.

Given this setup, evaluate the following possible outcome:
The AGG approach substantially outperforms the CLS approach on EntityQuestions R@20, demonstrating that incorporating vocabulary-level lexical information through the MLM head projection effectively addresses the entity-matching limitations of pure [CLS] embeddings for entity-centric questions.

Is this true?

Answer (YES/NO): YES